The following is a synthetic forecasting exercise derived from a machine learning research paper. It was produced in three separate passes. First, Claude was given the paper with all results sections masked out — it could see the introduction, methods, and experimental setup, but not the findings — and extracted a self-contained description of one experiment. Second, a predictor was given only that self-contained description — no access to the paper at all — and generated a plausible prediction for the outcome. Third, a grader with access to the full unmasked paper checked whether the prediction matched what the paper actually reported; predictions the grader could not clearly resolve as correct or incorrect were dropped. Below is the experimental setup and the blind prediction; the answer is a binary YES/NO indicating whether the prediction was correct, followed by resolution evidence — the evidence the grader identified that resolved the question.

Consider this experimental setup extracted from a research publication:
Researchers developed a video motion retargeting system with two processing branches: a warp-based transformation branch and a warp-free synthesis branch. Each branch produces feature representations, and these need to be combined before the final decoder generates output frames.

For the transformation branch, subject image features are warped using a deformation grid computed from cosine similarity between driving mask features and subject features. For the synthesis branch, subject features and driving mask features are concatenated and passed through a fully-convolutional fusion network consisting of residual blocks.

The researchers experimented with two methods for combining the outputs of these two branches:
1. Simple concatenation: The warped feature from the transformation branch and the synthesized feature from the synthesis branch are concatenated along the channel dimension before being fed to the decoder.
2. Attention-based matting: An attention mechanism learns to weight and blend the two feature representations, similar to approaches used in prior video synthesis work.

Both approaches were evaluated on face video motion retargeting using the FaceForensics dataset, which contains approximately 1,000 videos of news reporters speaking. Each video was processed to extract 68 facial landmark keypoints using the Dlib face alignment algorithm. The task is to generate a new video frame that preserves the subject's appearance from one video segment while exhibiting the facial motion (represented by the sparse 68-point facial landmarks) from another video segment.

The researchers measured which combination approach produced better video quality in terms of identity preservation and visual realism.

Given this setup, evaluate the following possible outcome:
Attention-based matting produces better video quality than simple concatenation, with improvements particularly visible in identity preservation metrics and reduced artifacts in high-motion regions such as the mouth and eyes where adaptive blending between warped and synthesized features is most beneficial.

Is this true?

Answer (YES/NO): NO